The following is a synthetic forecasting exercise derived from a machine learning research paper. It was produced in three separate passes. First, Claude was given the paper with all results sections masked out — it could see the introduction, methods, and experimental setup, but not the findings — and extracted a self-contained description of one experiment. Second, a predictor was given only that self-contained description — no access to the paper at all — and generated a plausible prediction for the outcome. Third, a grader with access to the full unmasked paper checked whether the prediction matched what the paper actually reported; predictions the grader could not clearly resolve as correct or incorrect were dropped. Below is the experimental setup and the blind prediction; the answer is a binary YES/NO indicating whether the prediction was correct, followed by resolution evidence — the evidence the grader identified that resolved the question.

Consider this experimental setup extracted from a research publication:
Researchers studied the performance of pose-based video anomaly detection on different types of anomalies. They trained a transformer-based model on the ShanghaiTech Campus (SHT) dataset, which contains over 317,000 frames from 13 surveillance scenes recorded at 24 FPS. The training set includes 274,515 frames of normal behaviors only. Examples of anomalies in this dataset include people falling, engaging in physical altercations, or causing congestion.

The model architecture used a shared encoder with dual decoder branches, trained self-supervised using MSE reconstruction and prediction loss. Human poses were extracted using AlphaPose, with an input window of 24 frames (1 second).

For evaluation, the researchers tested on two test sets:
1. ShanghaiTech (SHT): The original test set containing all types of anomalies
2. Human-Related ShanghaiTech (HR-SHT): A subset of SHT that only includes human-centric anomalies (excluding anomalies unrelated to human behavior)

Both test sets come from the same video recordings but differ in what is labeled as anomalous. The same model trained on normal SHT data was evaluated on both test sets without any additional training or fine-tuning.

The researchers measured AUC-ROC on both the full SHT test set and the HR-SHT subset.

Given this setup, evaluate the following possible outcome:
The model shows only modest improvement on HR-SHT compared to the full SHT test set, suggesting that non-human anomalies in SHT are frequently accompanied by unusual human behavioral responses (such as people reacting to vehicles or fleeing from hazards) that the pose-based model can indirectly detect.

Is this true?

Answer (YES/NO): YES